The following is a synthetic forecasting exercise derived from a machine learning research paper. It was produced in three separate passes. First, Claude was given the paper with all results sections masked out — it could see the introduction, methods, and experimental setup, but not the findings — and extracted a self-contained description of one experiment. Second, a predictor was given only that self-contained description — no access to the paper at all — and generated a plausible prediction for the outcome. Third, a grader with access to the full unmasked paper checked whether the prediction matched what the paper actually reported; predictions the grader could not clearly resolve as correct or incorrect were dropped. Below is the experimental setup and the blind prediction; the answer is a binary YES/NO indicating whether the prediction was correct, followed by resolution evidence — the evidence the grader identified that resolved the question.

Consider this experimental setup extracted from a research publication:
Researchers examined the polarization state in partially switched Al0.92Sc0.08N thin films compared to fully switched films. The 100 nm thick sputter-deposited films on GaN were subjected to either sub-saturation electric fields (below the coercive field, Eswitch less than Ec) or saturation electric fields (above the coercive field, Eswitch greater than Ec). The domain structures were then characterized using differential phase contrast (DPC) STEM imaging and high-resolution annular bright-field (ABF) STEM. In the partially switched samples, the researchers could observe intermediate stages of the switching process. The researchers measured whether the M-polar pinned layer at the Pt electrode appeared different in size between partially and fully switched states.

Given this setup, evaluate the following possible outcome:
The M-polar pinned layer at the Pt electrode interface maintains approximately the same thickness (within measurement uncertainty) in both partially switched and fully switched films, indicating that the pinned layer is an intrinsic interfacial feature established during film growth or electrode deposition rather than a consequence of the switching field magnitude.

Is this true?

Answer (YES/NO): NO